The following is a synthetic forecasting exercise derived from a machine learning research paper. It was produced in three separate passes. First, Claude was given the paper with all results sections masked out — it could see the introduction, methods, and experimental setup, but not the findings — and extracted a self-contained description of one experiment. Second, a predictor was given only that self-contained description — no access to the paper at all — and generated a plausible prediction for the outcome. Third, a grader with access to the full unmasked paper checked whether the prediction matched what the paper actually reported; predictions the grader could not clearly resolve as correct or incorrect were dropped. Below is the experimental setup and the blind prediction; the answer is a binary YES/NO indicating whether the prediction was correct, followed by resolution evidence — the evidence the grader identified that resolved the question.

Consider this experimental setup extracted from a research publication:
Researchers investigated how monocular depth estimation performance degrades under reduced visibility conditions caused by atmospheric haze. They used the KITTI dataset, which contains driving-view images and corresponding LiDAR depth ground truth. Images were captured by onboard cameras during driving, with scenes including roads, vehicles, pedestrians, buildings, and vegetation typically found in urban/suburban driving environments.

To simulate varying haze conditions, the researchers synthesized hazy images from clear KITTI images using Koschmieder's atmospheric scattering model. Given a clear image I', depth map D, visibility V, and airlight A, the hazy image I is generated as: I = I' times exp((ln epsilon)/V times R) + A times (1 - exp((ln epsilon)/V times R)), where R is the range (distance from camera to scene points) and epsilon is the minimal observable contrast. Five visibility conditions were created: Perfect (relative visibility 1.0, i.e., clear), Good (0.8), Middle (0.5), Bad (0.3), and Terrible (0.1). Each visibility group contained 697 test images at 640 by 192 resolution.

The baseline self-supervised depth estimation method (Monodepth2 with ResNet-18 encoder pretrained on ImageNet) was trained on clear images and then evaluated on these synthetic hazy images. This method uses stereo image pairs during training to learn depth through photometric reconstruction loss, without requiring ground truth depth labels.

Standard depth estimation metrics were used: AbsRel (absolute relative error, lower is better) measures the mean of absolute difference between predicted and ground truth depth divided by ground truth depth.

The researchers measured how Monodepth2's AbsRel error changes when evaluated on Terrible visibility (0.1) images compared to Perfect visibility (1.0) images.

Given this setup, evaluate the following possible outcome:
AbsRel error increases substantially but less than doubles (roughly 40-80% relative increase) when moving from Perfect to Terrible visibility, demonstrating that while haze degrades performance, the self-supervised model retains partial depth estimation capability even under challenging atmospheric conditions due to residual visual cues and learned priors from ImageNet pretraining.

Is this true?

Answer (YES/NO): NO